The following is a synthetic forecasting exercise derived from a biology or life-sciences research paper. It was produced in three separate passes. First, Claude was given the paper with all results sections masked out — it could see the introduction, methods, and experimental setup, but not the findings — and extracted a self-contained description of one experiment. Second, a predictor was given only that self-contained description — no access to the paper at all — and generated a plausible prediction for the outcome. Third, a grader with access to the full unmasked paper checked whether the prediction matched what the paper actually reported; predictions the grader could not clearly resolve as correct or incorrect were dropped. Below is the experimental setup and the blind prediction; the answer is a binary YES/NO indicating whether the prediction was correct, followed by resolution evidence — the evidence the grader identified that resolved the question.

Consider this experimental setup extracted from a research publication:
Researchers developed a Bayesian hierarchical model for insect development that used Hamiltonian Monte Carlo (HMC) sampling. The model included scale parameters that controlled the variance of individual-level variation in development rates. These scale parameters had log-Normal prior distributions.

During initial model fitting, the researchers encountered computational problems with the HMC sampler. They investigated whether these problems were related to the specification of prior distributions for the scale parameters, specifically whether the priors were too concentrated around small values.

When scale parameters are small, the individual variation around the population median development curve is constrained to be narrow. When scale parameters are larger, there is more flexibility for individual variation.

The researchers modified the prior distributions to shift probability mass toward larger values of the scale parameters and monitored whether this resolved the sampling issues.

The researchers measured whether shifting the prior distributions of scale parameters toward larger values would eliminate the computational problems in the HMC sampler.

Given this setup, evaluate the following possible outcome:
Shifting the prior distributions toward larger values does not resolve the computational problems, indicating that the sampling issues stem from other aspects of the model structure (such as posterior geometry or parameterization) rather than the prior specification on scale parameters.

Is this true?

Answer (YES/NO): NO